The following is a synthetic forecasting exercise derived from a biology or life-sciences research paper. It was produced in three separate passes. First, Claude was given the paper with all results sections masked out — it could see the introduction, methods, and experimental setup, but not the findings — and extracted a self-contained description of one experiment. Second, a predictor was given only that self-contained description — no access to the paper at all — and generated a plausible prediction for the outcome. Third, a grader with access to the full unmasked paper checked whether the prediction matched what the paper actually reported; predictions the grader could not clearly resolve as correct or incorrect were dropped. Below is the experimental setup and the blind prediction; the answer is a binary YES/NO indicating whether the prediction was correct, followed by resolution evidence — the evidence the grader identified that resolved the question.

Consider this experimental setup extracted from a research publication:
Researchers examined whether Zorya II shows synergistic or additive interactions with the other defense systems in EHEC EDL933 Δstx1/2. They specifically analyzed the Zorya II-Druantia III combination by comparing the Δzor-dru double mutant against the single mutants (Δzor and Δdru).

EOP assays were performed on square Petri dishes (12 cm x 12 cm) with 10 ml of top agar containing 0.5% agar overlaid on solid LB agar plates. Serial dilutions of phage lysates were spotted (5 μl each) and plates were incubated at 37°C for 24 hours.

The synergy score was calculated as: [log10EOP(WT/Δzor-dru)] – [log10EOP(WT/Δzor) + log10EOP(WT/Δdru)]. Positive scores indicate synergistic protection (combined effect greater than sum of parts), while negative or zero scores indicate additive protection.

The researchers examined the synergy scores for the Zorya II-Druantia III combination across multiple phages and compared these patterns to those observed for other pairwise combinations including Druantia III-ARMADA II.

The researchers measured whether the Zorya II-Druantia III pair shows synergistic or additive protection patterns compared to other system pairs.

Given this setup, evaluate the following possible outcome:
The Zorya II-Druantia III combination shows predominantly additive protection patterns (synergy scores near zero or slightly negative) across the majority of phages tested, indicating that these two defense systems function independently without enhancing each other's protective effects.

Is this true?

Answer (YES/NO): NO